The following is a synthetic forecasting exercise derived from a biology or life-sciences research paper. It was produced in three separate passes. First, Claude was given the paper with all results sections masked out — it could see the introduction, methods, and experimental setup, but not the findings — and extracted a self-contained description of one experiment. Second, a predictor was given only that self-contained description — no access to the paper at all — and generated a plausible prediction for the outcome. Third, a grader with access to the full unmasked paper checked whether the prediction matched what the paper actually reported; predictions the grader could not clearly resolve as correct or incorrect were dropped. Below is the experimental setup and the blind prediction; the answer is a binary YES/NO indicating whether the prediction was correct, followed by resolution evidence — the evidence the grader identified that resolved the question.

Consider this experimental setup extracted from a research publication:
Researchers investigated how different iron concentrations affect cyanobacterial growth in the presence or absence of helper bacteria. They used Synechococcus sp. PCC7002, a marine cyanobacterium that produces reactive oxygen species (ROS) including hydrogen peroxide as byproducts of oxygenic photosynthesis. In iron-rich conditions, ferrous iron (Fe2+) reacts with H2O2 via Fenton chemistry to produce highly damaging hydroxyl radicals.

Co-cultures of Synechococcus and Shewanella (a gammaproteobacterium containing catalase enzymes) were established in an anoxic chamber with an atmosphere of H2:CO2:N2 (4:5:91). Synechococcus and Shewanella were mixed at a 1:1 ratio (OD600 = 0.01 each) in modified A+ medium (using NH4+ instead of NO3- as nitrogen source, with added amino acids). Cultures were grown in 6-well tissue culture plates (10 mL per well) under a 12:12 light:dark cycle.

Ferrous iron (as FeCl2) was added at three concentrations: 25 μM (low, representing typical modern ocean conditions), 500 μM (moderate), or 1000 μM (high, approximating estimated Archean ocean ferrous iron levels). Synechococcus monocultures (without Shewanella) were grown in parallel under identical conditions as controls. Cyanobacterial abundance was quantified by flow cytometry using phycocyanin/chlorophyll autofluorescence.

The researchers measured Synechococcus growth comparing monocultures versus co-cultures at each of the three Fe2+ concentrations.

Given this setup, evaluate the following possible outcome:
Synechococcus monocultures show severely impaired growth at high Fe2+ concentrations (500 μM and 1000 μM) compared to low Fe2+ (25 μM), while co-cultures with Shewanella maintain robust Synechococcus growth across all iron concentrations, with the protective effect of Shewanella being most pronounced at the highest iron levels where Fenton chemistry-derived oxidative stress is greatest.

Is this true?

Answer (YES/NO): NO